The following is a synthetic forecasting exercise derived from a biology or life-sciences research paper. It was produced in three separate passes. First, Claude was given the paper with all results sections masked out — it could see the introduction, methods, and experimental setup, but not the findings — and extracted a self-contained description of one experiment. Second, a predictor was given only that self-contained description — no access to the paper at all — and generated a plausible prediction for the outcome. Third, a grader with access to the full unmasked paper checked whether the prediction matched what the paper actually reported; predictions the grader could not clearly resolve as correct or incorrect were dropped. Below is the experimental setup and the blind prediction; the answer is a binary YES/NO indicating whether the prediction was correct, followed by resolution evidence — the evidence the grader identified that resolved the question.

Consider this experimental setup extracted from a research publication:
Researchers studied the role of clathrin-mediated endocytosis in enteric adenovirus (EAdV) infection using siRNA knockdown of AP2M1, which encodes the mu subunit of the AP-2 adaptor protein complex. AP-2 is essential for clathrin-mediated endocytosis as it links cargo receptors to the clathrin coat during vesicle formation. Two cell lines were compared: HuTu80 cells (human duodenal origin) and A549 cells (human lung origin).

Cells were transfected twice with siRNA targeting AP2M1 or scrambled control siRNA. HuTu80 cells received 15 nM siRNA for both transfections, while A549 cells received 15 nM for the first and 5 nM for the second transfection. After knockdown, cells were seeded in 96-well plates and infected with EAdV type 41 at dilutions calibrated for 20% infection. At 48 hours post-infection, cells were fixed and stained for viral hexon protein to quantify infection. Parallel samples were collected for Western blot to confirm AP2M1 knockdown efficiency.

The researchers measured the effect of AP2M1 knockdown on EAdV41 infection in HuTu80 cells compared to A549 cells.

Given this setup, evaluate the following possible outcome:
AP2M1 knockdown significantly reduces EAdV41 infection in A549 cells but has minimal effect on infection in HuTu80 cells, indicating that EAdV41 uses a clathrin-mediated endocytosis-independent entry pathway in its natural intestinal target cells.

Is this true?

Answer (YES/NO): NO